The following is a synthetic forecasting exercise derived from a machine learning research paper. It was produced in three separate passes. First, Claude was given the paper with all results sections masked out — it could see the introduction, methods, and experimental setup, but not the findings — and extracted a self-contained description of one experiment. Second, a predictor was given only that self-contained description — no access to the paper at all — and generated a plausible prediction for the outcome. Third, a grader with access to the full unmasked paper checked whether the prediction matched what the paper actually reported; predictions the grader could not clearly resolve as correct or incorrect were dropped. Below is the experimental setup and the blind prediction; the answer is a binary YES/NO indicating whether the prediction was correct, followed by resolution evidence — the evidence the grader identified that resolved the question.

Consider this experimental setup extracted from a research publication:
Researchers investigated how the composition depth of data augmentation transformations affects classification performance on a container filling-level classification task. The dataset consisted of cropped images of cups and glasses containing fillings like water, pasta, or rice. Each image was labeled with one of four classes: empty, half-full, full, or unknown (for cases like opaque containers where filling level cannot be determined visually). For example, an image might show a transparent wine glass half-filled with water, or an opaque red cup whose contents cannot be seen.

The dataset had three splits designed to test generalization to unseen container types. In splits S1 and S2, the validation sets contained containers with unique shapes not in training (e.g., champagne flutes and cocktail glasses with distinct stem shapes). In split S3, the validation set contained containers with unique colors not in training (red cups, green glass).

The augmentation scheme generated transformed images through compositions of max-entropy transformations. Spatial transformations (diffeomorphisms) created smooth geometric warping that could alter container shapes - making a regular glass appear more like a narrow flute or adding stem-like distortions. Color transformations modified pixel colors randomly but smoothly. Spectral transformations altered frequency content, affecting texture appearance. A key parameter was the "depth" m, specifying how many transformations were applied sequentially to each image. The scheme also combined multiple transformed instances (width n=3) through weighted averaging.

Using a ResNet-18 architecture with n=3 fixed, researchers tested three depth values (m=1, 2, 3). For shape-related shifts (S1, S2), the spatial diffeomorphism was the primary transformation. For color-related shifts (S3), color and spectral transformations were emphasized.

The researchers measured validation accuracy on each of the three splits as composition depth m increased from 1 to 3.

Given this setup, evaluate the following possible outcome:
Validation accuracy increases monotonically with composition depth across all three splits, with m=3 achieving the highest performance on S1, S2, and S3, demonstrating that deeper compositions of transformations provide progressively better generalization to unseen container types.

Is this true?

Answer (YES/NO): NO